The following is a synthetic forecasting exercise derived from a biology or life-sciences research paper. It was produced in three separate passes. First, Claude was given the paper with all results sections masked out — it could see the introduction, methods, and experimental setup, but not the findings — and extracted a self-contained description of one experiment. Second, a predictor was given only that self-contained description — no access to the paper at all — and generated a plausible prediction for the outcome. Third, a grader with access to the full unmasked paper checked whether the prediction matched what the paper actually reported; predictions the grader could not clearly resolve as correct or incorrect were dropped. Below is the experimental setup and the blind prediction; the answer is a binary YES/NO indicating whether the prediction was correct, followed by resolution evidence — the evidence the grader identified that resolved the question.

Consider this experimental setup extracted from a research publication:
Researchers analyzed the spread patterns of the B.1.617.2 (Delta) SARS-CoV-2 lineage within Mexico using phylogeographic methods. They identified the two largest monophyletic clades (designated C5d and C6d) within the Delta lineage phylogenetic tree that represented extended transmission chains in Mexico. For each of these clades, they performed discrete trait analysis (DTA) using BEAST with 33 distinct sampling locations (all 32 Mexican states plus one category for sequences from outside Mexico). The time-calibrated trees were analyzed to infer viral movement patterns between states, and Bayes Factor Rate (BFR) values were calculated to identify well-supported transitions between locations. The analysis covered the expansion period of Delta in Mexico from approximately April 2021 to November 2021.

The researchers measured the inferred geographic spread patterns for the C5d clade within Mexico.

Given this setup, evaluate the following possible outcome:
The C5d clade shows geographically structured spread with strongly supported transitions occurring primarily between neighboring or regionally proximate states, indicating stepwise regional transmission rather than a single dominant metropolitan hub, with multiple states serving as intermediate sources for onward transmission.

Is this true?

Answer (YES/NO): NO